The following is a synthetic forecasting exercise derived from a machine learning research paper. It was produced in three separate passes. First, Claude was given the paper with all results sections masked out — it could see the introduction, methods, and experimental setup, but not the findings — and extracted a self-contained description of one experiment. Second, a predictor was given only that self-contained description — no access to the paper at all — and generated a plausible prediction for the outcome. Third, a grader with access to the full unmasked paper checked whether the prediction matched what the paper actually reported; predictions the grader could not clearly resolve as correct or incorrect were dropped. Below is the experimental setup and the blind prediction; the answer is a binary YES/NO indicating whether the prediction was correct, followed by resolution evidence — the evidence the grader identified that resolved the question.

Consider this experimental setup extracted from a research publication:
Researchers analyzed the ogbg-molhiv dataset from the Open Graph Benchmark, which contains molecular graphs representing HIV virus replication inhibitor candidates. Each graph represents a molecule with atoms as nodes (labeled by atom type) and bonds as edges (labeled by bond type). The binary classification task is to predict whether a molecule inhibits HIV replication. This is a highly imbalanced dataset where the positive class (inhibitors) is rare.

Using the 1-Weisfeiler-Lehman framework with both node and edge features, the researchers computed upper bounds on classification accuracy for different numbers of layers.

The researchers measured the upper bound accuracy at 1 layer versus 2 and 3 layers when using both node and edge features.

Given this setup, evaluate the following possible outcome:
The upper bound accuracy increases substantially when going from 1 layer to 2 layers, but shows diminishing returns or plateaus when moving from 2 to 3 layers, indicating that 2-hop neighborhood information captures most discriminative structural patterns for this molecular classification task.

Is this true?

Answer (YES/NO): NO